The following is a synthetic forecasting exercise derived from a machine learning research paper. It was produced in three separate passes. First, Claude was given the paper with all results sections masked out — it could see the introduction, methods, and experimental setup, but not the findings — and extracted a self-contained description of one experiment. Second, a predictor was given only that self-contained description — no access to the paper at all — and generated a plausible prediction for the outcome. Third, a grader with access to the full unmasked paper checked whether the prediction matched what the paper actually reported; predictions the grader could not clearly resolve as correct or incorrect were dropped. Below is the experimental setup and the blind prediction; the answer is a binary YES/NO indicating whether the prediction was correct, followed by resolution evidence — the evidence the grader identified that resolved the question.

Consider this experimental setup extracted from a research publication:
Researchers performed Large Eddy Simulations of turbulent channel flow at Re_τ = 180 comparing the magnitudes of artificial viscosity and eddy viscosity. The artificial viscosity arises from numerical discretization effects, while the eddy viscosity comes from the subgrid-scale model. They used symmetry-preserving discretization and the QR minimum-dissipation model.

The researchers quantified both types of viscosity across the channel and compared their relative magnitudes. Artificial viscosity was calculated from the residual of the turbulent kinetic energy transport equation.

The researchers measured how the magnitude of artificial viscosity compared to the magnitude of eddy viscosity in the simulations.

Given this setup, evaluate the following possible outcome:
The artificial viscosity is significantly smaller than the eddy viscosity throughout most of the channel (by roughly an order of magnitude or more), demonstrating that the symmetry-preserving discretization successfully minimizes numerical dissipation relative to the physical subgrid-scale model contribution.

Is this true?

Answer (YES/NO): NO